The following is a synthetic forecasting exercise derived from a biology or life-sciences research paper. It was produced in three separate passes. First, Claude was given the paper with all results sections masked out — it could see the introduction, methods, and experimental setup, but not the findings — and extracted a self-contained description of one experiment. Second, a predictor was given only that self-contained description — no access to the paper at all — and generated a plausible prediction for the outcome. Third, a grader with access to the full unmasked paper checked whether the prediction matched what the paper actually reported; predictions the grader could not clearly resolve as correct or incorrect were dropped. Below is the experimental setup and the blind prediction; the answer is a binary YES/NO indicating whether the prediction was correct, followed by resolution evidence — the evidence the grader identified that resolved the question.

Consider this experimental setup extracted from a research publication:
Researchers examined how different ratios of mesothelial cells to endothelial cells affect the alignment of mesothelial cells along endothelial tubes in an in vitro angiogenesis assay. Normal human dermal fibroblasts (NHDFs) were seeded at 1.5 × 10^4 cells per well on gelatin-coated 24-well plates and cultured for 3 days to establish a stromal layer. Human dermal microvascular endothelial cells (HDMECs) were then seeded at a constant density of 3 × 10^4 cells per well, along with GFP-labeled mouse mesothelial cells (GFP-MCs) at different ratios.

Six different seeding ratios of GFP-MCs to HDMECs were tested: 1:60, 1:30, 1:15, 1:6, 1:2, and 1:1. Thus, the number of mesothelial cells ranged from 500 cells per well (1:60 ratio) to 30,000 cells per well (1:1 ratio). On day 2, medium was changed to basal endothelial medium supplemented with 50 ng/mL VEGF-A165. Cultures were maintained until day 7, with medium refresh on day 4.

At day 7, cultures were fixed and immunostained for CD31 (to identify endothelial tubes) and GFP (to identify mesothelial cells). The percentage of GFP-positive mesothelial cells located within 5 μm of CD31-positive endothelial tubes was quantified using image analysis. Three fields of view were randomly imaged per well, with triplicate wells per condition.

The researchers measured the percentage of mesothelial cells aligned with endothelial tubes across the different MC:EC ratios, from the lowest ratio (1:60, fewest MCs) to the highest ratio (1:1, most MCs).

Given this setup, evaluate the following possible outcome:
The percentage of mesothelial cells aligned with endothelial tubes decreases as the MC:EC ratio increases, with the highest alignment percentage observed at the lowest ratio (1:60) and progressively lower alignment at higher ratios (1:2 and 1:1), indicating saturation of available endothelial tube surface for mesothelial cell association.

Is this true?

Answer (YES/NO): YES